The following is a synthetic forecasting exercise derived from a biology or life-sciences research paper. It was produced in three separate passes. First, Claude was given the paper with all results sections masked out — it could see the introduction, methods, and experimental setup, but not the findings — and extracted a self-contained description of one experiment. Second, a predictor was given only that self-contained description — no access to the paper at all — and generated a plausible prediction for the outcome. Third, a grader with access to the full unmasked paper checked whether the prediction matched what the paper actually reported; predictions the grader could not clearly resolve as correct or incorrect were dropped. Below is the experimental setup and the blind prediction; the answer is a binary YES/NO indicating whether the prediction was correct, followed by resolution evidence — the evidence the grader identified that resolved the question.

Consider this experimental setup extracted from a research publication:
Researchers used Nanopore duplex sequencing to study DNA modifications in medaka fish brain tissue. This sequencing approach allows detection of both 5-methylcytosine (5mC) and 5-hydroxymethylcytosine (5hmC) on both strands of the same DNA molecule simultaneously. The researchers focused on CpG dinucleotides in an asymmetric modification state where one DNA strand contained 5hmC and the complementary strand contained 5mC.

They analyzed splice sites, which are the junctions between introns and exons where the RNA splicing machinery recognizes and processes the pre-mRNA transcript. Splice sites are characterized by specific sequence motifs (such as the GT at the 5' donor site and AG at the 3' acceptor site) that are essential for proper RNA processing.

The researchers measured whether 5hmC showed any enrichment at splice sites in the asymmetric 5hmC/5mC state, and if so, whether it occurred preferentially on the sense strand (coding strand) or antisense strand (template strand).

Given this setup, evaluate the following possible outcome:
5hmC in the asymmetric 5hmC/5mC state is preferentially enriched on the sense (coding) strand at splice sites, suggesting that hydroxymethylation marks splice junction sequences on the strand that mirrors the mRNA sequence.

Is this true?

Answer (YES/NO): NO